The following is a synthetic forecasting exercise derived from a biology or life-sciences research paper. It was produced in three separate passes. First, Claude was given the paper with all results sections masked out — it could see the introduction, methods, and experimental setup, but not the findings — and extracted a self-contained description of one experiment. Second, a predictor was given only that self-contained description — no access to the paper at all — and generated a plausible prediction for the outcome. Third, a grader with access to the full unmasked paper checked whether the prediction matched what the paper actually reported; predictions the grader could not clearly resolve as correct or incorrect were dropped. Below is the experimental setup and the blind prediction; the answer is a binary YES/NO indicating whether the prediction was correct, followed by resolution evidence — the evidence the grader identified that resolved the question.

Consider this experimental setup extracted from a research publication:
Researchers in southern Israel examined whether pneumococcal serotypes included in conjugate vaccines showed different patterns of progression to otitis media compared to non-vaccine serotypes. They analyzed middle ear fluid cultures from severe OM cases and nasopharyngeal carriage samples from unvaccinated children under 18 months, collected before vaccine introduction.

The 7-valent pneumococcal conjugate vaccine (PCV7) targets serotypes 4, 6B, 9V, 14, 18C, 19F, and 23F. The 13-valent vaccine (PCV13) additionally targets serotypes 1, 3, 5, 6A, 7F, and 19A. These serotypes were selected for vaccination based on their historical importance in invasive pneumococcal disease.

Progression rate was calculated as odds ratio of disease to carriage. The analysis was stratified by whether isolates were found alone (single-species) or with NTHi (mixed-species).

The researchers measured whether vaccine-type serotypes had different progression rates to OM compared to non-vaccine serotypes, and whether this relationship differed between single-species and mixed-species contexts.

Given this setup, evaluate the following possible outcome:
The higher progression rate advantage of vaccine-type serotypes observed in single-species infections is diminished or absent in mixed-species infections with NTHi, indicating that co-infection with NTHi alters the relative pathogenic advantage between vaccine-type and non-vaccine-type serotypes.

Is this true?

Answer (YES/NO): YES